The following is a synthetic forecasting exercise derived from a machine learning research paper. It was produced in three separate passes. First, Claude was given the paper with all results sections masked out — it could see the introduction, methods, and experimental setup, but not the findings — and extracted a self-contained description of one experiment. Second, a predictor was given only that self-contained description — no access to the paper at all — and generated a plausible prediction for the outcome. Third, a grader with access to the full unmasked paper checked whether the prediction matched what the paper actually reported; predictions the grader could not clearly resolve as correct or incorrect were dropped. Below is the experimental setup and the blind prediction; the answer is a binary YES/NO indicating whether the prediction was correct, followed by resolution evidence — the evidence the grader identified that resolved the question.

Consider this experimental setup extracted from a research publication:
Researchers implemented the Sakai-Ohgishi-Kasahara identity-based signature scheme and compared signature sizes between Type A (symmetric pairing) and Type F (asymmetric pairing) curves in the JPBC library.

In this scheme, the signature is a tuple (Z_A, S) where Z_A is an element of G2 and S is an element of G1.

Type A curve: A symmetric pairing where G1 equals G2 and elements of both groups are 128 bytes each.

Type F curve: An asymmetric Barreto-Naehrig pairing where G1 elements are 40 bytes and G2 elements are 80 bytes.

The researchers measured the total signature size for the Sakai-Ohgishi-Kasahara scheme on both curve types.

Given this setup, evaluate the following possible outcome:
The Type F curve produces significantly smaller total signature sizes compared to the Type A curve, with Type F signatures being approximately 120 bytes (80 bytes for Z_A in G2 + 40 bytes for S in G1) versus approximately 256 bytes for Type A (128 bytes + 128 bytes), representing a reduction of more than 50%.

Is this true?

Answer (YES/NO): YES